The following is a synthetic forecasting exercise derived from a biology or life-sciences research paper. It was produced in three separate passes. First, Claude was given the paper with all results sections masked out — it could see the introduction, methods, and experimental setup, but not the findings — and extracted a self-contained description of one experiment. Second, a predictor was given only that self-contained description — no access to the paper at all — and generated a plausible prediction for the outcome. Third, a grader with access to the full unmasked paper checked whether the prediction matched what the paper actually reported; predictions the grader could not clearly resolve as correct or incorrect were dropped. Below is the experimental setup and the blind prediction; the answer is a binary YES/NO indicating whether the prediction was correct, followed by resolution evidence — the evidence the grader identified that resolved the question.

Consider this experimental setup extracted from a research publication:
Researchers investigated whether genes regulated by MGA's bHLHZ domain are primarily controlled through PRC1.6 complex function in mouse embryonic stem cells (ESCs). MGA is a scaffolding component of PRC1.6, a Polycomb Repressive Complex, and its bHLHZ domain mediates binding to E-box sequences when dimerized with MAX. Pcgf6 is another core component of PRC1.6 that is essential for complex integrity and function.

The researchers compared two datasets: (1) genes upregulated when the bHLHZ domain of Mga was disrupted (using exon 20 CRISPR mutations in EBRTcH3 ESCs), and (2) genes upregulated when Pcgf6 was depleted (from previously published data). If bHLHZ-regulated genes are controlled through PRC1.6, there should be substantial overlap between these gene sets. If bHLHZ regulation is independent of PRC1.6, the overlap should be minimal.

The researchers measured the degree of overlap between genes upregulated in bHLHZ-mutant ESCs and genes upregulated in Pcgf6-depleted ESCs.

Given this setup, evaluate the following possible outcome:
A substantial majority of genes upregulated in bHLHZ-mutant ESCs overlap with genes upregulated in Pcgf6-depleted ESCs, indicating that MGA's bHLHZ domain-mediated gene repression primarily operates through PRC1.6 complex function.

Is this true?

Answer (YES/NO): NO